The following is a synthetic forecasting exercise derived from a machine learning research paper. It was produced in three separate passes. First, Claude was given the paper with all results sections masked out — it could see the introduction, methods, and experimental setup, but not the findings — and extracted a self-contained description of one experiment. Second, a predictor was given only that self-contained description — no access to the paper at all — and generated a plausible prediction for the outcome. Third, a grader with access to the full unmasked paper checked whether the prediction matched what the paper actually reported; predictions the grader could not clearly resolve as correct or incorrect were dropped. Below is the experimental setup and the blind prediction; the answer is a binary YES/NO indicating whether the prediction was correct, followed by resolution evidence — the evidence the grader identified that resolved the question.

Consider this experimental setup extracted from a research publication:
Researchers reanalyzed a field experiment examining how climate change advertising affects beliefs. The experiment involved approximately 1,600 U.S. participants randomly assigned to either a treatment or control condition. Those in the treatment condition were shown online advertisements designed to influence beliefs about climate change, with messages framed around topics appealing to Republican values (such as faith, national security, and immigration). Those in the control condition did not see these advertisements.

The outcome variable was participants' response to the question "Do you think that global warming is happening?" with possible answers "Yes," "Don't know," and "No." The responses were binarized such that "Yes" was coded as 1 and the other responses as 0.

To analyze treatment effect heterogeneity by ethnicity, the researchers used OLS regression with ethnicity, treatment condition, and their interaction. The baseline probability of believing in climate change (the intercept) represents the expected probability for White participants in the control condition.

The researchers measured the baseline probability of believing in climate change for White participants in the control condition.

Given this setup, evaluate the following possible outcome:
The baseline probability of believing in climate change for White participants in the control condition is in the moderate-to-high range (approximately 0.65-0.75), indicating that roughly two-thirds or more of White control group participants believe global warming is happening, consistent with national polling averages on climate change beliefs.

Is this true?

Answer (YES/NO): NO